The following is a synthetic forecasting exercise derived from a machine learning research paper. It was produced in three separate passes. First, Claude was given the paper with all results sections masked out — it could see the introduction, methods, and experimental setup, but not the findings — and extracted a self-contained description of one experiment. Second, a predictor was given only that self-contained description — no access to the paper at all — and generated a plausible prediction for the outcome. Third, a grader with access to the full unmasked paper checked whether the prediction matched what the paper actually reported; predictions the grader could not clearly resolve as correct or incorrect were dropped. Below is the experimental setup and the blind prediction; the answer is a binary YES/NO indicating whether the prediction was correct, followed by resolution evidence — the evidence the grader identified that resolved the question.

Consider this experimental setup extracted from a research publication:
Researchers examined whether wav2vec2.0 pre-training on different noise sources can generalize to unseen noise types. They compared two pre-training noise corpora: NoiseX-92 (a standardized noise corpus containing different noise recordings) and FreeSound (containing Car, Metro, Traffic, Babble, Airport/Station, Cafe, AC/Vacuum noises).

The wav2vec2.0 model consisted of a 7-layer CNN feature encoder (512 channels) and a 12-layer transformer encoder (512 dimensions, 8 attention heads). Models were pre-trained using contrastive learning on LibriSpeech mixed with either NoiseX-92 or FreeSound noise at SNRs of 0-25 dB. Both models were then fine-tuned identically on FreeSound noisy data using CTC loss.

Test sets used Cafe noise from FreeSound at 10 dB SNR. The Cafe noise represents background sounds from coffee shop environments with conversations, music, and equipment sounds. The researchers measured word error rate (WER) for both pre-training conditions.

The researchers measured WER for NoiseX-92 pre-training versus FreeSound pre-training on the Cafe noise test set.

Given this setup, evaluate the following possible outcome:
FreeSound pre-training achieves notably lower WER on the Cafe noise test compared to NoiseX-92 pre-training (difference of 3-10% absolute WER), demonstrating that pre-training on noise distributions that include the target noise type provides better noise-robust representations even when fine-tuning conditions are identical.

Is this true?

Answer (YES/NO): NO